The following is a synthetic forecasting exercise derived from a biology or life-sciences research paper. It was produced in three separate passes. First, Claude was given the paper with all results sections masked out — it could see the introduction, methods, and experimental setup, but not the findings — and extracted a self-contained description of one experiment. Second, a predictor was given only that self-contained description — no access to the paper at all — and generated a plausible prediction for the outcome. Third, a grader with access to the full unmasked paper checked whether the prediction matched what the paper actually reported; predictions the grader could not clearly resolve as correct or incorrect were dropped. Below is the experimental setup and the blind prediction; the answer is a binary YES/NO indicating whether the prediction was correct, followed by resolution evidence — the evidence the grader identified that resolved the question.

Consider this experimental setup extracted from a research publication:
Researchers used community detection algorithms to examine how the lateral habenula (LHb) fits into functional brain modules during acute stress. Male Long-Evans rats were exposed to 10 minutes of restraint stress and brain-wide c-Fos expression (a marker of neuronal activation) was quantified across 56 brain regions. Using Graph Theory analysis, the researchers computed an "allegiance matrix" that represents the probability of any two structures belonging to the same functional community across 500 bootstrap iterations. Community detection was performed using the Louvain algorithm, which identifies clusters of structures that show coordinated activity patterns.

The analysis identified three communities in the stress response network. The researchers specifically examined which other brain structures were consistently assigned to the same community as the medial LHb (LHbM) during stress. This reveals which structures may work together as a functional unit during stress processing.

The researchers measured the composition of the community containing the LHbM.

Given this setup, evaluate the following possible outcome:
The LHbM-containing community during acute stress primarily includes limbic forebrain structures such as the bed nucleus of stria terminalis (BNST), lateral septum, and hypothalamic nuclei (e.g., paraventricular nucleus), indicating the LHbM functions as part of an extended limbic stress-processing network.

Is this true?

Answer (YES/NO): NO